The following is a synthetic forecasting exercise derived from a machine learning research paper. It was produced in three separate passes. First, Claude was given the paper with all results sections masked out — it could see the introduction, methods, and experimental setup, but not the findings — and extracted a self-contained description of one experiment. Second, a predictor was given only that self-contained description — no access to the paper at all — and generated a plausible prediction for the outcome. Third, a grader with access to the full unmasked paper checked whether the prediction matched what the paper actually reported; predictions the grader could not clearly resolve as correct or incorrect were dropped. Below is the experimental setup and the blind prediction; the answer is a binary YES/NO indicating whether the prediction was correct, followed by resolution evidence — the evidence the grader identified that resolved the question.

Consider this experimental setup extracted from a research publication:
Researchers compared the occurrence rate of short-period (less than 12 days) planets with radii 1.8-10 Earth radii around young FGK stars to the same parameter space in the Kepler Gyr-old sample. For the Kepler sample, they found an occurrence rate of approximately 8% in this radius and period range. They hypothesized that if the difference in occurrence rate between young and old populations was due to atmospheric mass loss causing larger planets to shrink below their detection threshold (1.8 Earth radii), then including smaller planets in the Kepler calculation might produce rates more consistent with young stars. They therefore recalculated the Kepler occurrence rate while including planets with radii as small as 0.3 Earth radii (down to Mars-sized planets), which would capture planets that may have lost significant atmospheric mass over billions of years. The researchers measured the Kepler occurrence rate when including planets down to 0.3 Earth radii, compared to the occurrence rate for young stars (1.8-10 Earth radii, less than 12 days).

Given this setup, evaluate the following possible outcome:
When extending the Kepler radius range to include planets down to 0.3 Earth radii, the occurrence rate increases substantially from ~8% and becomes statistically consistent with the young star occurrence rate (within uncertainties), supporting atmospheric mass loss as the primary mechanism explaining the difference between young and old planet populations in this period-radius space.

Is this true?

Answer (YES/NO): YES